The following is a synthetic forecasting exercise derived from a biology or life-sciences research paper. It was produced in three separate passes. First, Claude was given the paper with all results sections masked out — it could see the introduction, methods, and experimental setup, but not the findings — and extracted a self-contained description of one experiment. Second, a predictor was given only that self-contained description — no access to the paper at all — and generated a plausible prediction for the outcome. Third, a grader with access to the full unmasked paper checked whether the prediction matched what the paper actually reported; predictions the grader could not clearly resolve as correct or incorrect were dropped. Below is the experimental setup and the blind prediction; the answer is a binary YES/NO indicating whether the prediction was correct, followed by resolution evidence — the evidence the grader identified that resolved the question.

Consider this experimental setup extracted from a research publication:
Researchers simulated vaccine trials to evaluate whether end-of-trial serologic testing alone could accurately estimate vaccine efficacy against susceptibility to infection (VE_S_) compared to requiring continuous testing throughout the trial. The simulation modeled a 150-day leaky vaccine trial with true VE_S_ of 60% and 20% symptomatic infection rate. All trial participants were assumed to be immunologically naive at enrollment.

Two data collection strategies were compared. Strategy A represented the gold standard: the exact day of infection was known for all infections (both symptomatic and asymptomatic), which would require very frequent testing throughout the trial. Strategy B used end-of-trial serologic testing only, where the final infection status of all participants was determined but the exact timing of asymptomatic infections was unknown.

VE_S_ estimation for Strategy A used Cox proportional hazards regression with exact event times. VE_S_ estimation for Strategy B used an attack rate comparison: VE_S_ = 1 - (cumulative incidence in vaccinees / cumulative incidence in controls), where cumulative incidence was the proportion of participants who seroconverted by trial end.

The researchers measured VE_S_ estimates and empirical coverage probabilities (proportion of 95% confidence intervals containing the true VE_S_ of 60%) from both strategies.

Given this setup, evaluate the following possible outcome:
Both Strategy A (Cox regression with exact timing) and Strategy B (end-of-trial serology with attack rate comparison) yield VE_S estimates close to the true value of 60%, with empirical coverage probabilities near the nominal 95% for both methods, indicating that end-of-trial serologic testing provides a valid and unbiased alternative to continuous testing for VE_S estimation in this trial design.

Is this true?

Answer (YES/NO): NO